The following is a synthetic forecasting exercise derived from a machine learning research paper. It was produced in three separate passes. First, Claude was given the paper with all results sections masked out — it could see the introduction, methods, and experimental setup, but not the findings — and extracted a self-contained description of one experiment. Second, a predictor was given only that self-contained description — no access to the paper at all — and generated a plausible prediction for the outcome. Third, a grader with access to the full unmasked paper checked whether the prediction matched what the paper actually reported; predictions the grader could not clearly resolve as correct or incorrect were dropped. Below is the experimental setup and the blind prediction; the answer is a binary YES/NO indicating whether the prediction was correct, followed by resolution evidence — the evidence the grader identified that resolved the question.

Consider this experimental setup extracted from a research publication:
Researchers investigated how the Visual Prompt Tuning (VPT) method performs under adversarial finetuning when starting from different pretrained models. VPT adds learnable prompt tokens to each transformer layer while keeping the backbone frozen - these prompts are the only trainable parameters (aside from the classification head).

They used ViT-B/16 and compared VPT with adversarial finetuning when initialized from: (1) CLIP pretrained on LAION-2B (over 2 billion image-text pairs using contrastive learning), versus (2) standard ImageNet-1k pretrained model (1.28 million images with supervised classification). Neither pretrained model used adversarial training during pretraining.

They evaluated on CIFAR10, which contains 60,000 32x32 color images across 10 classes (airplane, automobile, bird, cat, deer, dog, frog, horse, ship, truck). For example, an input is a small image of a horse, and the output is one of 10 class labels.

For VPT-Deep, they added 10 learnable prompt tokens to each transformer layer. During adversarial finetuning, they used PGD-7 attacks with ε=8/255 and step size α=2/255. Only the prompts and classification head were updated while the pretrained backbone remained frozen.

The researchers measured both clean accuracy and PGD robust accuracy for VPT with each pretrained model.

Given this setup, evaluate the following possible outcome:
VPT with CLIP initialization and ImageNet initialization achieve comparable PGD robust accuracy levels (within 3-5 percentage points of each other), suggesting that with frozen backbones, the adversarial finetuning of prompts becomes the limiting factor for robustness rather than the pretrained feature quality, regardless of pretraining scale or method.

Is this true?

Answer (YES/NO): NO